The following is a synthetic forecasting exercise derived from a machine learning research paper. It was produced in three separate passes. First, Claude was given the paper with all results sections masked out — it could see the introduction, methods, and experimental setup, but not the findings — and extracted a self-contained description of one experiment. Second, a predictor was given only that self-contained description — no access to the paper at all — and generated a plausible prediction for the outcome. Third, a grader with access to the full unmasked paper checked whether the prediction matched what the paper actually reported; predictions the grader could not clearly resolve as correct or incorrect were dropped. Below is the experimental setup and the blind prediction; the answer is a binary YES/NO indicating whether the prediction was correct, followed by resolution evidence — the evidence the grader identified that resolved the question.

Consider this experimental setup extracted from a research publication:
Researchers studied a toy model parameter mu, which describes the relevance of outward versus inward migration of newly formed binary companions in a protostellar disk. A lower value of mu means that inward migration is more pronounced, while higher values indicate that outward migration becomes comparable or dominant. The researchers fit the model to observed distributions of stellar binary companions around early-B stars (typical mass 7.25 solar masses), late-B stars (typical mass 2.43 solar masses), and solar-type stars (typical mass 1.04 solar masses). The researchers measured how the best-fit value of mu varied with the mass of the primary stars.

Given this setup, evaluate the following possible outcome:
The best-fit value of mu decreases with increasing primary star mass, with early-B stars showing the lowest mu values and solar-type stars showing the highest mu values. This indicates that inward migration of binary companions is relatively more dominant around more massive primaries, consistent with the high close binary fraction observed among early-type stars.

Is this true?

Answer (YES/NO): YES